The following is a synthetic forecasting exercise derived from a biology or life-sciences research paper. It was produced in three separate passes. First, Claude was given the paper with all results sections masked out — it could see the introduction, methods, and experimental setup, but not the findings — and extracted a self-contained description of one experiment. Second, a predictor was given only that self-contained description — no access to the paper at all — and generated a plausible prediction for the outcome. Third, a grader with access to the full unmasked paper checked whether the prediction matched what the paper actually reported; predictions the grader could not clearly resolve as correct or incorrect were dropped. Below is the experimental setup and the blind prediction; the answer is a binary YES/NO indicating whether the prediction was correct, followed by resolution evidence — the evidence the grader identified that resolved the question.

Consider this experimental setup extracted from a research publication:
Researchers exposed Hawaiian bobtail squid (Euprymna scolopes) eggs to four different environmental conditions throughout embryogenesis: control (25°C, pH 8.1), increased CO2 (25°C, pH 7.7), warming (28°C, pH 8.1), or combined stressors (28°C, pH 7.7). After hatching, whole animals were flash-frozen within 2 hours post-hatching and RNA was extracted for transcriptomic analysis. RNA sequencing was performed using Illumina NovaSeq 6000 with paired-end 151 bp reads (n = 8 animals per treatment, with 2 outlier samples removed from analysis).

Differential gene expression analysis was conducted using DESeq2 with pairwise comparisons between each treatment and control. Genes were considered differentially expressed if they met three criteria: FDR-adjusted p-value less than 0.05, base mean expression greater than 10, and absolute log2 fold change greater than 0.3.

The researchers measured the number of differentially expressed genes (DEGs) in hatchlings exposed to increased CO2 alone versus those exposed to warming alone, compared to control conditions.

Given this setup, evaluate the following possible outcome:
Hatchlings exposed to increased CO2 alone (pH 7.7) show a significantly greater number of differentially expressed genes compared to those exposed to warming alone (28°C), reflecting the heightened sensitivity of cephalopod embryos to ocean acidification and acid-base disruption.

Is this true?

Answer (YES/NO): YES